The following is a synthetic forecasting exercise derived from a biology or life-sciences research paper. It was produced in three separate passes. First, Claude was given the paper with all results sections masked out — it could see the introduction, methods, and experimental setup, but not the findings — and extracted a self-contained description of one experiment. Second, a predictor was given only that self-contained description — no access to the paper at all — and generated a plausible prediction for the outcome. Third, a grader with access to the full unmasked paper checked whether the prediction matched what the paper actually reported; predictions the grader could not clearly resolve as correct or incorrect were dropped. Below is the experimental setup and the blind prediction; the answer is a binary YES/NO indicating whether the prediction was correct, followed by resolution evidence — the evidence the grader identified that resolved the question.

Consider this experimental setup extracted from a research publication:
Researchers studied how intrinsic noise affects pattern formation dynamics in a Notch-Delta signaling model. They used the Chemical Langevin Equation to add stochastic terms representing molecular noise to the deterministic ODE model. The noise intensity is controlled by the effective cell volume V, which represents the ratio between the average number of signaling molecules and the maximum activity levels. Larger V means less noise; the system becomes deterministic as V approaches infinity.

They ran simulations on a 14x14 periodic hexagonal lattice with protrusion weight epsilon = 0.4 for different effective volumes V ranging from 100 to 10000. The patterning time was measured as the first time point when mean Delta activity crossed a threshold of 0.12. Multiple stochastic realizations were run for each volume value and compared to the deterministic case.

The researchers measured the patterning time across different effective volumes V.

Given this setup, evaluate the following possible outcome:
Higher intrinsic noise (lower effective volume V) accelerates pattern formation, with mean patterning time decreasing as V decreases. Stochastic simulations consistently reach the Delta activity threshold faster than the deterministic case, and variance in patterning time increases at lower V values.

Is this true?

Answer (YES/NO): NO